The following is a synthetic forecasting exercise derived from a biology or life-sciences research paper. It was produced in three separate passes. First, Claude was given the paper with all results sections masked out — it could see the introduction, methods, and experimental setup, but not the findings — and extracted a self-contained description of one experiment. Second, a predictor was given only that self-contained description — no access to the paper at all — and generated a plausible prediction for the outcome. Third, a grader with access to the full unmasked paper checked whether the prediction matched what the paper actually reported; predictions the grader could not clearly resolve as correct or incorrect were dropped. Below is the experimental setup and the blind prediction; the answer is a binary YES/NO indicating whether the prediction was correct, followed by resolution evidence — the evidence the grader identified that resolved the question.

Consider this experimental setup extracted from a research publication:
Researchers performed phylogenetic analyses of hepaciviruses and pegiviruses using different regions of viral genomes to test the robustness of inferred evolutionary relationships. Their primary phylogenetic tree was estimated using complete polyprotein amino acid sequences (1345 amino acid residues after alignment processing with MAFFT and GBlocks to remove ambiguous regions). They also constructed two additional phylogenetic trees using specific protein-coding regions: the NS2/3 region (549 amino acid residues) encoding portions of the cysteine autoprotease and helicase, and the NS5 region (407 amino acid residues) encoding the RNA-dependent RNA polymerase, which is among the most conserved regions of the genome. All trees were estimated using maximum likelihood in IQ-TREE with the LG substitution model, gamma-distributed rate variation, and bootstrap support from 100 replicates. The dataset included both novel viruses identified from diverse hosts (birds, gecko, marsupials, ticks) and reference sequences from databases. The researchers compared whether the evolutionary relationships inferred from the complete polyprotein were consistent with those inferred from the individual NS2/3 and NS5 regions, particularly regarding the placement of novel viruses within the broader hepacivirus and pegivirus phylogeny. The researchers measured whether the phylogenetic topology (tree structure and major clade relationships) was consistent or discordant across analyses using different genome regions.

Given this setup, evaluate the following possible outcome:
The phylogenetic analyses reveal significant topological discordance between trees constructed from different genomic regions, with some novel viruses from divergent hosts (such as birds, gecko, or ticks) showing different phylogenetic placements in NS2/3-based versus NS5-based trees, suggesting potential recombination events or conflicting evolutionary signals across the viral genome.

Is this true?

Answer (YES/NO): NO